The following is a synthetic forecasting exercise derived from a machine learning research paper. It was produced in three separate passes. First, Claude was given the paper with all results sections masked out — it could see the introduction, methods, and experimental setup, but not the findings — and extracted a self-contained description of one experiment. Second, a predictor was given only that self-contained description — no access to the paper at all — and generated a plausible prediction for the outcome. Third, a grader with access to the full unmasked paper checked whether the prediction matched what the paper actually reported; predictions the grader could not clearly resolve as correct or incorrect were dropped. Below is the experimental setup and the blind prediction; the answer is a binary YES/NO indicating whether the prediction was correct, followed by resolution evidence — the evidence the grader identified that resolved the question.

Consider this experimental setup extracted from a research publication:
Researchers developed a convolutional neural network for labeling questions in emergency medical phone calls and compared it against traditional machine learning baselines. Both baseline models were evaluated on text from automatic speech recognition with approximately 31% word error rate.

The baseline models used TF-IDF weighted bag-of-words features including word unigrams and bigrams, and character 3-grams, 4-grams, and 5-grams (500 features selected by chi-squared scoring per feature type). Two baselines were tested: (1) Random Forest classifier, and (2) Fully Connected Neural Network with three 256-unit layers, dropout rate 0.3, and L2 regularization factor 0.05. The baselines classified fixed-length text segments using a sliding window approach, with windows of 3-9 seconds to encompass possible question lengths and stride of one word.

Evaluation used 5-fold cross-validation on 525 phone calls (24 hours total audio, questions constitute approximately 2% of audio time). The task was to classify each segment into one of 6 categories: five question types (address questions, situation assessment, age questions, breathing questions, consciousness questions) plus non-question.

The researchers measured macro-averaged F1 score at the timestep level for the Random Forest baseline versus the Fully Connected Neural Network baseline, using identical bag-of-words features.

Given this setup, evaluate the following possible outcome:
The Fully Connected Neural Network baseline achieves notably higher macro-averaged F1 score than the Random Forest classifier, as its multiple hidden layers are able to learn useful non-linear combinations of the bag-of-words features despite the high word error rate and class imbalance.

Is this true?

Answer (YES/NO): NO